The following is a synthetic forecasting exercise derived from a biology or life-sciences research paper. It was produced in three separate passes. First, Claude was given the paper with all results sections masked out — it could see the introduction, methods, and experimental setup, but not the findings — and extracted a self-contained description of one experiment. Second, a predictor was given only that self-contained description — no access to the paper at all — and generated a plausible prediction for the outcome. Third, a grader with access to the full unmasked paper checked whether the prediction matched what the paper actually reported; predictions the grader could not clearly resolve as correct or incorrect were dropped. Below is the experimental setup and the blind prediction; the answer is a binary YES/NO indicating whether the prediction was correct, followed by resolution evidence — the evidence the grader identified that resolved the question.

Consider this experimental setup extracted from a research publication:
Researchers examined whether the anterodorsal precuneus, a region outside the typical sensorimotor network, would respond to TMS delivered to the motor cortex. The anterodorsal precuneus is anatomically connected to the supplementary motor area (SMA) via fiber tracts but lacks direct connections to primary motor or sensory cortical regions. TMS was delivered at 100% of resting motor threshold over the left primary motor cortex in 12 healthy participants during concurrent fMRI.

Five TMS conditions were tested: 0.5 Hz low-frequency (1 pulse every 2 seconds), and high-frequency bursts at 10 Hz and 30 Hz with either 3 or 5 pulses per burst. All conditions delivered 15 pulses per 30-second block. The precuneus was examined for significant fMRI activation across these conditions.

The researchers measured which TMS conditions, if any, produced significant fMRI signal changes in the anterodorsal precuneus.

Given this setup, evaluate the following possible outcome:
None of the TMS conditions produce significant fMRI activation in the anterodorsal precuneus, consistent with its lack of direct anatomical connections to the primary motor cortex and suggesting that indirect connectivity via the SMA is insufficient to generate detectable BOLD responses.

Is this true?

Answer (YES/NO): NO